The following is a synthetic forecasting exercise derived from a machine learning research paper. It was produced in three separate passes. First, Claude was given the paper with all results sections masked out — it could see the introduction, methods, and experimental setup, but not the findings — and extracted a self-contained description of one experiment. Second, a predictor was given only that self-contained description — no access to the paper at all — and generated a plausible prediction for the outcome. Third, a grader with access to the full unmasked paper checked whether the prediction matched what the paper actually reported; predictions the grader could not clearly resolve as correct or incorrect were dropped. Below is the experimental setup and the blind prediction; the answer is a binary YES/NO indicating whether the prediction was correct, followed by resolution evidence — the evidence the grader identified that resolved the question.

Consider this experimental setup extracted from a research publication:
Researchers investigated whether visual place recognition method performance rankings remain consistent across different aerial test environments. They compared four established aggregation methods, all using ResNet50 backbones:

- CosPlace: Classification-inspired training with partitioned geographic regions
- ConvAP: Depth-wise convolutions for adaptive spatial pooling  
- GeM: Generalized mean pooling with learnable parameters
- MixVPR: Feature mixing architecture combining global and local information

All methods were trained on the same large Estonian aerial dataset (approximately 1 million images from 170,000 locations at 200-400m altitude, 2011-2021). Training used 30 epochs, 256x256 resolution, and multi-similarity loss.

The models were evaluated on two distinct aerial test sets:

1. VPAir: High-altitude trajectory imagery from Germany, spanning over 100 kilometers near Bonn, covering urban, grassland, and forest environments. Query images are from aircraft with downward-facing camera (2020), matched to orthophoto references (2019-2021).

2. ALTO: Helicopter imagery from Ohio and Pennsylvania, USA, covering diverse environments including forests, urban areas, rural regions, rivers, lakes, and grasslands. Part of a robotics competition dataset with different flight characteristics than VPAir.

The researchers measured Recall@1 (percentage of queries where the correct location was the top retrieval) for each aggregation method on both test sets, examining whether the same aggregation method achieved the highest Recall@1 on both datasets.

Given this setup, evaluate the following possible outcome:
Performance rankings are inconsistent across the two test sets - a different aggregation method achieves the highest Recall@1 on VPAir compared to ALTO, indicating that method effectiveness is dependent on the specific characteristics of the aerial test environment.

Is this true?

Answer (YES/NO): YES